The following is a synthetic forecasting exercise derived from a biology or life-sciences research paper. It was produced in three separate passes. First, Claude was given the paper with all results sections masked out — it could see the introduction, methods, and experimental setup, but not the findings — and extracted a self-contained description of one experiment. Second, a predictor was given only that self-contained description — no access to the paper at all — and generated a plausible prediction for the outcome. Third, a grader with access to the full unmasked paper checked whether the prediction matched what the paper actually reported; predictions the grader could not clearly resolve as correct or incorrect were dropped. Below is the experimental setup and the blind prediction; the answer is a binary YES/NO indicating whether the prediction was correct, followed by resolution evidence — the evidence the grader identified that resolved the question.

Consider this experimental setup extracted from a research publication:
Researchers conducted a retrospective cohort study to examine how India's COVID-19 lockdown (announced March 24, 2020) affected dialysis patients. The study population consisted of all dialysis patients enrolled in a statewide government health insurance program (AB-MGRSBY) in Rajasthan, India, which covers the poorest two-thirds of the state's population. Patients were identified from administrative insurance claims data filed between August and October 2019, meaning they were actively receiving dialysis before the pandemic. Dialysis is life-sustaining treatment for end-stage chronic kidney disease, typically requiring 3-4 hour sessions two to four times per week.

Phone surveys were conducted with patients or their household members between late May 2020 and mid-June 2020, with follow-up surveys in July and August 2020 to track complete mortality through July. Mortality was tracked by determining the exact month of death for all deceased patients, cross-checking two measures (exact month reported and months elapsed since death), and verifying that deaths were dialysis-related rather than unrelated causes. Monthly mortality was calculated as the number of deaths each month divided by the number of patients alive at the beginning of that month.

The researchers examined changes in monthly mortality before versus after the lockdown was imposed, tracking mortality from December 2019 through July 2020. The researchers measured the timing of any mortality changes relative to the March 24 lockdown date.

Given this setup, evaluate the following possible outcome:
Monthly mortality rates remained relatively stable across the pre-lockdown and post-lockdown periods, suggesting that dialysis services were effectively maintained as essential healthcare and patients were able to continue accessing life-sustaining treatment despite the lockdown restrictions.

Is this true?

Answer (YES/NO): NO